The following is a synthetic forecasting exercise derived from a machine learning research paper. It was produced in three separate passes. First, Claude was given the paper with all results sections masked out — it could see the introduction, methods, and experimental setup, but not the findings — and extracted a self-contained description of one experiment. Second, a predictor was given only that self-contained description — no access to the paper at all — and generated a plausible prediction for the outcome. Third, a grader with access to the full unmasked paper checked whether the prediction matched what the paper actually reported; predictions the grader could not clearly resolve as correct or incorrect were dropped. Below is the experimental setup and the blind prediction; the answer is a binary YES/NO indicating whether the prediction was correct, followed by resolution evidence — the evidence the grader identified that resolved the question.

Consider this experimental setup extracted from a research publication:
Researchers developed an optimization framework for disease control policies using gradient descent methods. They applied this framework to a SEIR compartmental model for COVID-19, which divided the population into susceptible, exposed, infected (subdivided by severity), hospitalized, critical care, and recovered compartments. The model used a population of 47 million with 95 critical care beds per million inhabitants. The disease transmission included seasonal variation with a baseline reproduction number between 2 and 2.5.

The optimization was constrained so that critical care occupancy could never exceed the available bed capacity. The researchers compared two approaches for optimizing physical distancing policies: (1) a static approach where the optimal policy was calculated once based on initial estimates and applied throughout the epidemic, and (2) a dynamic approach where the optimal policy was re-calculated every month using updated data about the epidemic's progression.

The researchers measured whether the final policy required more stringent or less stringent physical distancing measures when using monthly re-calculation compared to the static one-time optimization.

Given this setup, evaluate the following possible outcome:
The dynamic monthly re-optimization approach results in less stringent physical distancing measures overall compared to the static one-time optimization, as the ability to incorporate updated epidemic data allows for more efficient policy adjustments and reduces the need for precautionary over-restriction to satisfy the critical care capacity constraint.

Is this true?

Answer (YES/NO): YES